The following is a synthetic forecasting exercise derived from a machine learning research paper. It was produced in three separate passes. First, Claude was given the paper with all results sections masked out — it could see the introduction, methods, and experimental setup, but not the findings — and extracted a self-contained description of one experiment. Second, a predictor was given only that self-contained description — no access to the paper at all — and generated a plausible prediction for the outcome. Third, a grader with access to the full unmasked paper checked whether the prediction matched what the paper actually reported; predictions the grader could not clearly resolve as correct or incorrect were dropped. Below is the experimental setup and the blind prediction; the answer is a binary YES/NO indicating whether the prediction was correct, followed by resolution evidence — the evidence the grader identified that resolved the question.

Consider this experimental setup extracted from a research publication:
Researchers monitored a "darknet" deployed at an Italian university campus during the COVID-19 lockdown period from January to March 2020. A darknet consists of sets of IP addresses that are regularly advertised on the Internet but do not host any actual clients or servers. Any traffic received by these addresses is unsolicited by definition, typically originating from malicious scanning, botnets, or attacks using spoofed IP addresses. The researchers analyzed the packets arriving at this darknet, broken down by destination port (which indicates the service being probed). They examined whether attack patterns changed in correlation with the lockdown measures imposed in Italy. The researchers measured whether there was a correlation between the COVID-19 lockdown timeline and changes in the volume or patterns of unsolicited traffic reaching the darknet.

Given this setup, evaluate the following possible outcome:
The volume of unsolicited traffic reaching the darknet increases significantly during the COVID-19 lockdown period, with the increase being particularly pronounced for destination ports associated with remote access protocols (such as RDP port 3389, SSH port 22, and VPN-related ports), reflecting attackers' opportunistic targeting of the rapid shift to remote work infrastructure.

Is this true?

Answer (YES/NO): NO